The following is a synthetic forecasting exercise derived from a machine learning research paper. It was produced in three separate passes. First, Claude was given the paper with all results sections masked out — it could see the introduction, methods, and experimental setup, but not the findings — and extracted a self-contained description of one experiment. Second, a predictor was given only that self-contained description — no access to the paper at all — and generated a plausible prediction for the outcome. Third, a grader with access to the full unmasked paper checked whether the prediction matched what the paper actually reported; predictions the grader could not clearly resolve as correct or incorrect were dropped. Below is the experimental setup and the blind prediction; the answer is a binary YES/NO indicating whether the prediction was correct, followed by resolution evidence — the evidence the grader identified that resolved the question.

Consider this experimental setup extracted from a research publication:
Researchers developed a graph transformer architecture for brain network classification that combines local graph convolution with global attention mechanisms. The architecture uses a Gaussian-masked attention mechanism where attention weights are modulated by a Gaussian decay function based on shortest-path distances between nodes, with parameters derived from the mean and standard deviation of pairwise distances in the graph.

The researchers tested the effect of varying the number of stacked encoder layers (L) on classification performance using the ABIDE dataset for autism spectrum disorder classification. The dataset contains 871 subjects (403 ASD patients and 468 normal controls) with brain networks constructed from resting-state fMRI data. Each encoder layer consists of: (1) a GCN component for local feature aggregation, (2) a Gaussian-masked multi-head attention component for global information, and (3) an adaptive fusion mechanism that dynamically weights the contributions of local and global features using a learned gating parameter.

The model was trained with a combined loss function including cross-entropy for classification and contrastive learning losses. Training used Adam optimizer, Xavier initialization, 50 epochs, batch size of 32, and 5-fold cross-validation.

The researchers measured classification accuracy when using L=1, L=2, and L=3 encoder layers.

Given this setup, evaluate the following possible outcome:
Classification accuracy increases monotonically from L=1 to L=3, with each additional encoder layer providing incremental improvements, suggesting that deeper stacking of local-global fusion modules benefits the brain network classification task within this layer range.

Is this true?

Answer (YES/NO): NO